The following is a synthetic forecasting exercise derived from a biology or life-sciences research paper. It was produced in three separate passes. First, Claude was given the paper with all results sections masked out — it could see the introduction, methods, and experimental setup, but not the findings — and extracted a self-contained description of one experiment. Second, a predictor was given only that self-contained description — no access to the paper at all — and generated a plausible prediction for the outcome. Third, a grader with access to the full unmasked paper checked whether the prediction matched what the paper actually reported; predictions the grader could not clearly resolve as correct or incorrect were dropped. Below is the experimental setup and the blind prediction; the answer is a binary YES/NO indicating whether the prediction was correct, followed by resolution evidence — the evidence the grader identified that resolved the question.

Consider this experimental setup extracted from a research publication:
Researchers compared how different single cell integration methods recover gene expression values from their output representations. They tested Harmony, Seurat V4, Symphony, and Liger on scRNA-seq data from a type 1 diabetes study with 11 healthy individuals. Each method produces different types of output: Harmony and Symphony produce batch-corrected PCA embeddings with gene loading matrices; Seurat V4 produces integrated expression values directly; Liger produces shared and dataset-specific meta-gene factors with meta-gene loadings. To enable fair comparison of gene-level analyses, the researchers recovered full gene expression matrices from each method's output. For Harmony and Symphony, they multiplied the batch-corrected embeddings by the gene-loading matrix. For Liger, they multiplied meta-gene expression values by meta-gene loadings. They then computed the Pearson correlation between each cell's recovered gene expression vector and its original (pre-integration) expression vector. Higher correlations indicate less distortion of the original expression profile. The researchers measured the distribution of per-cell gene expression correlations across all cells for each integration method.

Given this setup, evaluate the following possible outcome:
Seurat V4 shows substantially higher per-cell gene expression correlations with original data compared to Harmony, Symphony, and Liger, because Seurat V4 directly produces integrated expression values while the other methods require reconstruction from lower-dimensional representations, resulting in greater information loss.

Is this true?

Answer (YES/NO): NO